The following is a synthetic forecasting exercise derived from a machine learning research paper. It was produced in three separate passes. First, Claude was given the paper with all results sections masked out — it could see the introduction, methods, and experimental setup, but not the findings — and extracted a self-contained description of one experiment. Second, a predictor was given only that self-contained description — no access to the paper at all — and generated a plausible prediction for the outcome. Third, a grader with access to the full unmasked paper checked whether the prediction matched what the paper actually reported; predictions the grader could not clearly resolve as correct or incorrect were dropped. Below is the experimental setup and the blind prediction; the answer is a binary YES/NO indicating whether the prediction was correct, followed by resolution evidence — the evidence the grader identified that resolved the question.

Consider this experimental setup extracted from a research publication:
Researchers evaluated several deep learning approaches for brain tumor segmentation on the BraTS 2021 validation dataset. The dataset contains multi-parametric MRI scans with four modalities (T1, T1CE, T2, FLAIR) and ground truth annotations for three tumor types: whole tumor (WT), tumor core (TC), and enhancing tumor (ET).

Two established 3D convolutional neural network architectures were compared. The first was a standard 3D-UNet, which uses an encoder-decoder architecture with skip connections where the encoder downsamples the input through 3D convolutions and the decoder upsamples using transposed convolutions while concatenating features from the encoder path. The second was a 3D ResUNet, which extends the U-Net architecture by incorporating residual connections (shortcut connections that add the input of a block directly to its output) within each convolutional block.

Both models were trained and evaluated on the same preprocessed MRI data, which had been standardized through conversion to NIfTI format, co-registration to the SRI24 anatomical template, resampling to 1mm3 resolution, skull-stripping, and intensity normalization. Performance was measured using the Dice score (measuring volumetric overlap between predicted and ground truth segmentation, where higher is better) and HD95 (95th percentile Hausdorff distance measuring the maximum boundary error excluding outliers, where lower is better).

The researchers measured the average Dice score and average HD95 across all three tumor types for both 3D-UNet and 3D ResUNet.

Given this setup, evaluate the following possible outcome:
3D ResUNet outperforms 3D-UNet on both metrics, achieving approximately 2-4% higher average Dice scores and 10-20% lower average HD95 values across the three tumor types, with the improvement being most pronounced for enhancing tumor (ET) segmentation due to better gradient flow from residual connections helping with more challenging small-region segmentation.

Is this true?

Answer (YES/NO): NO